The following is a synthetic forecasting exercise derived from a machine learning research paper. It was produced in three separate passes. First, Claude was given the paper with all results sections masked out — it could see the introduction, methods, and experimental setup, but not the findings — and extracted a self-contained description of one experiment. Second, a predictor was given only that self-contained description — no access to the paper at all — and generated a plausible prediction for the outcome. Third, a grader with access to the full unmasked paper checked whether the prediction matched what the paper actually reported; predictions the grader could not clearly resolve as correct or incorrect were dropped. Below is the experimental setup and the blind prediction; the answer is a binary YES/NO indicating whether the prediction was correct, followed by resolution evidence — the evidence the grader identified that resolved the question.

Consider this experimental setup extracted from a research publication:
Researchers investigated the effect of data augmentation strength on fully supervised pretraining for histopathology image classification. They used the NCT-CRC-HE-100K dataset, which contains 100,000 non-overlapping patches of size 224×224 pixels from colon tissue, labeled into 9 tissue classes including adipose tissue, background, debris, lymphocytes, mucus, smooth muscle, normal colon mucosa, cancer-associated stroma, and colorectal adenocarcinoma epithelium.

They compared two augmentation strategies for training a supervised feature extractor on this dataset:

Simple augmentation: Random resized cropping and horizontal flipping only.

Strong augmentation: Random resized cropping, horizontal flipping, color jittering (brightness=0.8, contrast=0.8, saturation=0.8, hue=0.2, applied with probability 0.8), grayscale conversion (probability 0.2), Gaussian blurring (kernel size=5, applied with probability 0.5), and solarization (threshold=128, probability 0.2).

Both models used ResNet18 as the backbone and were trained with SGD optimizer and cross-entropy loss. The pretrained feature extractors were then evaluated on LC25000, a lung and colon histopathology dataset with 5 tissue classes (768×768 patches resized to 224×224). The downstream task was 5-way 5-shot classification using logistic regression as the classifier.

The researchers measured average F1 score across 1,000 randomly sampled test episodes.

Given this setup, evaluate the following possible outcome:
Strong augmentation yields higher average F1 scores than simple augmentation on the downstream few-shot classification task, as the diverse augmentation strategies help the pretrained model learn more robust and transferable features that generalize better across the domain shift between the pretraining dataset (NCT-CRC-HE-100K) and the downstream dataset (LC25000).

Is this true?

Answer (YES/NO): YES